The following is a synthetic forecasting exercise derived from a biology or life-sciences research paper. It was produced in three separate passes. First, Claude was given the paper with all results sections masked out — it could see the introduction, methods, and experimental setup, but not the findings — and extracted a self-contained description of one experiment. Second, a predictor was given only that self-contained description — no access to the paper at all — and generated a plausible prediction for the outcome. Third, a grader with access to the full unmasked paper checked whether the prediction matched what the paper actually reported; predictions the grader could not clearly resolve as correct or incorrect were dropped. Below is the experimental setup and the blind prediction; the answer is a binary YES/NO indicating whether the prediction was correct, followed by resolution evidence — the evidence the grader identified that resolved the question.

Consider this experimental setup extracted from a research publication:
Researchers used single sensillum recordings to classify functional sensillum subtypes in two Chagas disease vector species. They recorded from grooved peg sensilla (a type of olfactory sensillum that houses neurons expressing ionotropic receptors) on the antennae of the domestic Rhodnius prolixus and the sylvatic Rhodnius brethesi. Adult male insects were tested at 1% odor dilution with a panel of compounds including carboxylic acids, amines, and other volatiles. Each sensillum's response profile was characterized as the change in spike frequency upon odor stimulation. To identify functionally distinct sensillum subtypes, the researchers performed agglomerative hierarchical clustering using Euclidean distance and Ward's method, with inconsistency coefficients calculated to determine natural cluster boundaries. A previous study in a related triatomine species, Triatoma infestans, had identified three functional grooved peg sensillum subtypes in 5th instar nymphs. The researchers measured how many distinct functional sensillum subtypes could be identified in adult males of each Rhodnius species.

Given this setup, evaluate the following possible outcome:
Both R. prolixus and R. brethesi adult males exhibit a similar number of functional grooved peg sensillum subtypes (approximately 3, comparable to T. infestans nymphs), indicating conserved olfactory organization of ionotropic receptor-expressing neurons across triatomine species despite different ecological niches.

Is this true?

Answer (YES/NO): NO